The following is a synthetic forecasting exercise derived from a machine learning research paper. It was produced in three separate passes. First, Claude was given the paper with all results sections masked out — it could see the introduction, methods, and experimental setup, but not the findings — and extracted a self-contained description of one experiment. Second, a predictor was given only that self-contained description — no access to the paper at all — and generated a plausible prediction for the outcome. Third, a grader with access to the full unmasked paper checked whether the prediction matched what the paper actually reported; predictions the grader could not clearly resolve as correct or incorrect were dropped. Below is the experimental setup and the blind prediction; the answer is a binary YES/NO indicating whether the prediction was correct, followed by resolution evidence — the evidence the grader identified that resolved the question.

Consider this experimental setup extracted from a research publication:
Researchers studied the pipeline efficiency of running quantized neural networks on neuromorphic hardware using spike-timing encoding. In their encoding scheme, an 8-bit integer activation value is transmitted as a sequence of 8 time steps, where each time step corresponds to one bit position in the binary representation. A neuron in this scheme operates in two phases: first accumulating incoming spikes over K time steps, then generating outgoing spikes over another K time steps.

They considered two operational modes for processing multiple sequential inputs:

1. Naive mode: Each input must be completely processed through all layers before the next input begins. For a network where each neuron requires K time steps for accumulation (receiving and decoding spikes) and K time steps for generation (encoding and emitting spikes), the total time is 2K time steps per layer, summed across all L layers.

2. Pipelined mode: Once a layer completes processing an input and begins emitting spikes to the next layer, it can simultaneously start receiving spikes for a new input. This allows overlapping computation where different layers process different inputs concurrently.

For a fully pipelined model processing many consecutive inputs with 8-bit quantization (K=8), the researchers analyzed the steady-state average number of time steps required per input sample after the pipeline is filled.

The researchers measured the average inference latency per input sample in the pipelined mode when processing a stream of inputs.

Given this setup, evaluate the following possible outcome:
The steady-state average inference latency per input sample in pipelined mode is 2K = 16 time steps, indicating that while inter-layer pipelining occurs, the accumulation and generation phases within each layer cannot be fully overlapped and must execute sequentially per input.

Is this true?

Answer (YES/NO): NO